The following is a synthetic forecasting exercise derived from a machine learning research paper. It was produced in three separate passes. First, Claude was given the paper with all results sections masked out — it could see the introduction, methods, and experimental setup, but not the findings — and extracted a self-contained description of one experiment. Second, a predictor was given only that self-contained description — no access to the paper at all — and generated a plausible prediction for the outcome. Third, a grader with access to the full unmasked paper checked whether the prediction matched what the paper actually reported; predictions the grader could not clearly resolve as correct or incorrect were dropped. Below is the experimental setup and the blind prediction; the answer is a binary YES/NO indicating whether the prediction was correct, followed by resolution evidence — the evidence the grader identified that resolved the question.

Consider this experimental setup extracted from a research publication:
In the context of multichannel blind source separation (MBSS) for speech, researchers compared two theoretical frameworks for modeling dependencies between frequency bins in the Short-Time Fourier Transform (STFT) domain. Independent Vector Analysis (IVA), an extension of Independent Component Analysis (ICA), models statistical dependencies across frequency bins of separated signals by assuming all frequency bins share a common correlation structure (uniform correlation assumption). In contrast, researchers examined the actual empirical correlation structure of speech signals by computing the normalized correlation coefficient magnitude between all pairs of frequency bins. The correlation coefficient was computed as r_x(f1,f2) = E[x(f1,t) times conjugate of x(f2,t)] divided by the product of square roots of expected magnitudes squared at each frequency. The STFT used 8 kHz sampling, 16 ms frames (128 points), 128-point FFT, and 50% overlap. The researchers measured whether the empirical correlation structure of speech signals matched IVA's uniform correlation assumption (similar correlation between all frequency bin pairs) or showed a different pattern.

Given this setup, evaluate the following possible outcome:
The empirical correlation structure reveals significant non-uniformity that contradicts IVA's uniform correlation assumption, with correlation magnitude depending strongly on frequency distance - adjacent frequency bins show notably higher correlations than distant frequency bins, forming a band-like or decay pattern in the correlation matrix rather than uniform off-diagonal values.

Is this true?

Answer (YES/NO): YES